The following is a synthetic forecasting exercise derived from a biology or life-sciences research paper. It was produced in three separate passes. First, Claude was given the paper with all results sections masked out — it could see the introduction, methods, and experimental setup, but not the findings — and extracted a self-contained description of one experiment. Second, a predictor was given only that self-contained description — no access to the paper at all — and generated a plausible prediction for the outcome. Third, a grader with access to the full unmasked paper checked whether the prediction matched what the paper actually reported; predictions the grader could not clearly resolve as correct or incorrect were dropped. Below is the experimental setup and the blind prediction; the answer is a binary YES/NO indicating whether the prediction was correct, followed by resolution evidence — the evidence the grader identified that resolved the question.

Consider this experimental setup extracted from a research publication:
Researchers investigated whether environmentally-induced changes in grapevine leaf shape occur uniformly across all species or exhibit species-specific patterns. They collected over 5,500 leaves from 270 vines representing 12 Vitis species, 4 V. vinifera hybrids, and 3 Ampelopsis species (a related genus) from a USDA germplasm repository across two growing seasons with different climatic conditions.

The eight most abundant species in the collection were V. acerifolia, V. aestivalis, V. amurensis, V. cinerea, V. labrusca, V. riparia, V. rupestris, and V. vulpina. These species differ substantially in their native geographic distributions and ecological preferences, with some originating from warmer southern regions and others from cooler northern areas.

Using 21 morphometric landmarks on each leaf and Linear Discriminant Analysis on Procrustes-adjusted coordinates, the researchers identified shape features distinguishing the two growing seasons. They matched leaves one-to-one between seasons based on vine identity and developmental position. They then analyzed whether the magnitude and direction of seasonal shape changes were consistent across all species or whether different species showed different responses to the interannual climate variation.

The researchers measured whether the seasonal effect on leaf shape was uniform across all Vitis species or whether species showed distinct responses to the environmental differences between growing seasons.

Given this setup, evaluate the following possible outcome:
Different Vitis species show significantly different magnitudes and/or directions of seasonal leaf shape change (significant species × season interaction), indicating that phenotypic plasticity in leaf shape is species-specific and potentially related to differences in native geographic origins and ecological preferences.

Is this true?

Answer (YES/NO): NO